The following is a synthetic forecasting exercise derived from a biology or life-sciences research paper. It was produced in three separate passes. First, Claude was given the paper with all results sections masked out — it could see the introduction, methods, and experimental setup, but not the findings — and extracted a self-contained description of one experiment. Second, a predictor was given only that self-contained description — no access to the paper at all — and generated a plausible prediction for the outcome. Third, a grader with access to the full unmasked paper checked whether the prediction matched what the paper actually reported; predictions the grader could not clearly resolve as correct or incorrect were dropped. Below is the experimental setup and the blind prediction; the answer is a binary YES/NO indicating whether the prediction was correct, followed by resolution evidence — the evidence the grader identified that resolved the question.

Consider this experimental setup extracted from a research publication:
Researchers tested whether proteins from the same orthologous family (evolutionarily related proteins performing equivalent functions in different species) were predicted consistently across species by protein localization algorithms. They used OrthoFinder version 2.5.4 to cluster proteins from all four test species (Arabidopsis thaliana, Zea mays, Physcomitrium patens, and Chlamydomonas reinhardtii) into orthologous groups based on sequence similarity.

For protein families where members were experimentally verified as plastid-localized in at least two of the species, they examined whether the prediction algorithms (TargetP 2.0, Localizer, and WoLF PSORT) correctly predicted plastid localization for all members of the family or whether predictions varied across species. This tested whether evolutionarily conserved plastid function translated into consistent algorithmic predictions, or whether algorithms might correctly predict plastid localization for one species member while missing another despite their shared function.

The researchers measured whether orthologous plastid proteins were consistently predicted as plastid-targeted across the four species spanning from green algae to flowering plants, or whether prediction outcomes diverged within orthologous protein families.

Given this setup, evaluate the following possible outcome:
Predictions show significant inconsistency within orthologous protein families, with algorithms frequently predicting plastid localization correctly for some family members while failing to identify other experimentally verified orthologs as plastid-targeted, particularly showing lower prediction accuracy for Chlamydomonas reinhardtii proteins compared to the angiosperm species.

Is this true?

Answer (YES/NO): YES